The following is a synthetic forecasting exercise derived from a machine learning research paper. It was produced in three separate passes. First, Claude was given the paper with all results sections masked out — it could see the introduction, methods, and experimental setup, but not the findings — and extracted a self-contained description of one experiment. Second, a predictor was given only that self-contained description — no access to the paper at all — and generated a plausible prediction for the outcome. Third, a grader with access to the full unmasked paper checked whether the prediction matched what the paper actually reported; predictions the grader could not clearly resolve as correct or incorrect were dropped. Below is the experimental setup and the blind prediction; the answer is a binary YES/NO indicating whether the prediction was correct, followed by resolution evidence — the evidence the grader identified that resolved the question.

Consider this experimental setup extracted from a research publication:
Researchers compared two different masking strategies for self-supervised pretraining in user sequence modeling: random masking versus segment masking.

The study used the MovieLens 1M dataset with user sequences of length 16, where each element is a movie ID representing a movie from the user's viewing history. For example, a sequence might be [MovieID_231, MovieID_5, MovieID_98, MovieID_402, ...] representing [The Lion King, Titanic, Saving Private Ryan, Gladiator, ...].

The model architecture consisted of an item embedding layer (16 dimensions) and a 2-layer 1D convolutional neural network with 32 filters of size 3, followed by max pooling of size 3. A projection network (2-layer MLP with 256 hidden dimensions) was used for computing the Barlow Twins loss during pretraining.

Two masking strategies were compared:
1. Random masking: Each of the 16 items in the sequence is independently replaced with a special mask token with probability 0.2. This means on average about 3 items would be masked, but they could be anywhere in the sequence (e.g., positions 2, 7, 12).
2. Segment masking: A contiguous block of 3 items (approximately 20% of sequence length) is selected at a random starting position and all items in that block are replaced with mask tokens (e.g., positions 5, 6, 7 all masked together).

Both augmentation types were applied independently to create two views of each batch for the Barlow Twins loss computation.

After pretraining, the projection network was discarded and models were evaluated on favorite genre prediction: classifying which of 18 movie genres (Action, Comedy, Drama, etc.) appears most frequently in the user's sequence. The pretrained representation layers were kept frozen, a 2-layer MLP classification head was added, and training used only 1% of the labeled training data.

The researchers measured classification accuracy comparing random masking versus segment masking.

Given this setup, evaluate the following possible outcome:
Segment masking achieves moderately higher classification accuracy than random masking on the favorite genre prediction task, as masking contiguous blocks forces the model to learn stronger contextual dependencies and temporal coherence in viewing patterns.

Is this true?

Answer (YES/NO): YES